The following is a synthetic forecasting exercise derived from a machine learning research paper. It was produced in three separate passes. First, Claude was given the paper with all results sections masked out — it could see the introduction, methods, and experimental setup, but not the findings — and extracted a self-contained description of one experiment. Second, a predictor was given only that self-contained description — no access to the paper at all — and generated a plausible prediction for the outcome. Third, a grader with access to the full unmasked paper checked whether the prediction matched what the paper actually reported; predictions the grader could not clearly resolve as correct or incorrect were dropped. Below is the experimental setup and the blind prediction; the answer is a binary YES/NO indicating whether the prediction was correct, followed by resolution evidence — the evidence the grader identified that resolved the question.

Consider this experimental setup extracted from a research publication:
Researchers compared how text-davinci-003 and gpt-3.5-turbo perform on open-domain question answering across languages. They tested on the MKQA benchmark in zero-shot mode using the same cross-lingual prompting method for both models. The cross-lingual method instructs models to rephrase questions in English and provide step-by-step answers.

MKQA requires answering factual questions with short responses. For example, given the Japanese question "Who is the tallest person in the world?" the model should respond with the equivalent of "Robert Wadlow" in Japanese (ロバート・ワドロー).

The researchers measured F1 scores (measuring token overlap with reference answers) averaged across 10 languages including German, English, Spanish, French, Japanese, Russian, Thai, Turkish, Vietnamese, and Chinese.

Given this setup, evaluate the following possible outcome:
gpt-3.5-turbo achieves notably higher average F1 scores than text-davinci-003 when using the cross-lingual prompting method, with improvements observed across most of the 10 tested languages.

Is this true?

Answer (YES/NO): YES